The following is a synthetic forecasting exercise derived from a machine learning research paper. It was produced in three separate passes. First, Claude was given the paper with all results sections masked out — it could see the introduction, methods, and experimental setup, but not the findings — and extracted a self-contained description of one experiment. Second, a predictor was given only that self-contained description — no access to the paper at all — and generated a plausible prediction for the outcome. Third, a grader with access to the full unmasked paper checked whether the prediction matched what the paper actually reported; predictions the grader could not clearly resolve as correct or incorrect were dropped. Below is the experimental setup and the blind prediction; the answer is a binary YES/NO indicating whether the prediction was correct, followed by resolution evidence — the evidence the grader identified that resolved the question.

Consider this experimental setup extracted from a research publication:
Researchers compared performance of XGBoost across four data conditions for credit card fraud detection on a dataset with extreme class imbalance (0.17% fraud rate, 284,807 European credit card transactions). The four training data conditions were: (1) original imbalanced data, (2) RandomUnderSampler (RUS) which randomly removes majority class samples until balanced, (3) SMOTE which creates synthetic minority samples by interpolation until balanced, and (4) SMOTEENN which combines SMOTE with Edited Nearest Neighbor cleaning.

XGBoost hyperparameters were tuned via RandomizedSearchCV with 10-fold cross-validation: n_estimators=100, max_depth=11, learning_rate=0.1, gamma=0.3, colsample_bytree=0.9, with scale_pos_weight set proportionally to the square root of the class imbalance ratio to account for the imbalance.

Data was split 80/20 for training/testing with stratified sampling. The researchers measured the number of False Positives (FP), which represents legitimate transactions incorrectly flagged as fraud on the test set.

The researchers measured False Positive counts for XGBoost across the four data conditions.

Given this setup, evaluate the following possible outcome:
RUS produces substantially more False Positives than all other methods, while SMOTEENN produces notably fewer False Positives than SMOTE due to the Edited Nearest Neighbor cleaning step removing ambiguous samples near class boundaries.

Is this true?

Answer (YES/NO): NO